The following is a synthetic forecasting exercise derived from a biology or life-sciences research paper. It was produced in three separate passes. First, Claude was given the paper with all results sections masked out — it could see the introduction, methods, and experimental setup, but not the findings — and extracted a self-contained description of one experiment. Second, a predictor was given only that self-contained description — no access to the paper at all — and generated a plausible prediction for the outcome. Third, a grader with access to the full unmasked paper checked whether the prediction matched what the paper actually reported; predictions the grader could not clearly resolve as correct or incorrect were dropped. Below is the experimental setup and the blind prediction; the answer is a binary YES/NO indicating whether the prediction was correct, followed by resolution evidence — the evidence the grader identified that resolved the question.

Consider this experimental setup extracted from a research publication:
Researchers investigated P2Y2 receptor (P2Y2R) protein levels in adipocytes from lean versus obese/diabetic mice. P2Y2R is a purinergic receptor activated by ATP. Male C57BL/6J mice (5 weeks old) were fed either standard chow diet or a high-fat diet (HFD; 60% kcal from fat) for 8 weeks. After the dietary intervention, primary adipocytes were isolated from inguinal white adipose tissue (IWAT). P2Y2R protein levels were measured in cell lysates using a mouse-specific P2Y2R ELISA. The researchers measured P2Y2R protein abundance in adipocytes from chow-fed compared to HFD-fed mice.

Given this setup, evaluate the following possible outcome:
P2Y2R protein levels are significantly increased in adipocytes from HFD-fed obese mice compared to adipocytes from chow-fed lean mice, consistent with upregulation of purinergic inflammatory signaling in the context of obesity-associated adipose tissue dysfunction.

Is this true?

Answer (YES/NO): NO